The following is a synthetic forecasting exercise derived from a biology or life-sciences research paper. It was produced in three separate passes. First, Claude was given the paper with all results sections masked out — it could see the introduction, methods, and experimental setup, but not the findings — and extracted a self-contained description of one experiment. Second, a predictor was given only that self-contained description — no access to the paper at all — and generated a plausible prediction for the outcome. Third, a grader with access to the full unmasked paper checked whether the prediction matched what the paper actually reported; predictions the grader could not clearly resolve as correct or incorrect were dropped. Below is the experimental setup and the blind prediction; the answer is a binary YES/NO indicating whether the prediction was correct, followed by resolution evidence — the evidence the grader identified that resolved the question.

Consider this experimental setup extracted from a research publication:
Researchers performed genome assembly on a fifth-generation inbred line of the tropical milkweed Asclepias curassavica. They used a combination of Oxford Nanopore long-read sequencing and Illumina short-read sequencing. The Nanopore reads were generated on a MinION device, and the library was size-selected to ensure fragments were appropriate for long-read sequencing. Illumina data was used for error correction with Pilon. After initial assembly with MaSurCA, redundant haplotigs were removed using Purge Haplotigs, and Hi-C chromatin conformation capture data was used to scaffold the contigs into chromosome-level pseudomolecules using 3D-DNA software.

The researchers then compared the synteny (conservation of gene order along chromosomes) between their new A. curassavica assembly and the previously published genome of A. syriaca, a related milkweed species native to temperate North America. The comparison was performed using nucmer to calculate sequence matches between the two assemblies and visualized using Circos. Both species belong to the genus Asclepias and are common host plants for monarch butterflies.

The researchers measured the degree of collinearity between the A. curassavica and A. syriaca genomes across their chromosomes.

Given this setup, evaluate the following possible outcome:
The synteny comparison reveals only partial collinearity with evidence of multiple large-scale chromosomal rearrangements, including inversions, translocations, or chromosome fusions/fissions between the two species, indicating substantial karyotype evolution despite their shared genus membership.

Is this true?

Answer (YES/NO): NO